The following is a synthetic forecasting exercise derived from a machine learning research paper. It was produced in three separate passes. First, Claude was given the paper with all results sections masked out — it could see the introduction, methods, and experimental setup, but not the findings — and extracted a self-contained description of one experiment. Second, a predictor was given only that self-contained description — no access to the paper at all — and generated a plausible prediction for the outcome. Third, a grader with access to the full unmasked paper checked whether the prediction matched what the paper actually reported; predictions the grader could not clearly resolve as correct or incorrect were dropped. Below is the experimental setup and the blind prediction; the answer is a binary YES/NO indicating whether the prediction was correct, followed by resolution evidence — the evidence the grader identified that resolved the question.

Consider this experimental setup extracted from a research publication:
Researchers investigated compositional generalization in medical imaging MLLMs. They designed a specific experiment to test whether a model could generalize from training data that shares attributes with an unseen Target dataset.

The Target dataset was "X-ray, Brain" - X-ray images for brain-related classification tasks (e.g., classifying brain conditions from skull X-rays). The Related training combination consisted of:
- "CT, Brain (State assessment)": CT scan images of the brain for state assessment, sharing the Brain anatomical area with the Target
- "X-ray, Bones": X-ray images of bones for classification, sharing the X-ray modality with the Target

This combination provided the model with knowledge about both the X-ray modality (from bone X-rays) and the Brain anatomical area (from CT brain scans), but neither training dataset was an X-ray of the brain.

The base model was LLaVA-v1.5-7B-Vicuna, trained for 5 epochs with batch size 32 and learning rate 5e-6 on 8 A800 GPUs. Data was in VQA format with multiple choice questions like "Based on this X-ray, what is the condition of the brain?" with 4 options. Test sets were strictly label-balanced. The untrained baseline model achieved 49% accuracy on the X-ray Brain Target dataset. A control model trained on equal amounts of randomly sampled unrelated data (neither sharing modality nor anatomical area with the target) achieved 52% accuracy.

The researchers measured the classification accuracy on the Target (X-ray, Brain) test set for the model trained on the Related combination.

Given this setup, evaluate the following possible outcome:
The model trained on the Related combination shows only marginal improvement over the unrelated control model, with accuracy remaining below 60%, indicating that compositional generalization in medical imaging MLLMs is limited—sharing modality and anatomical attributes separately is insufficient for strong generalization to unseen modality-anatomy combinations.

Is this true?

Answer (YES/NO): NO